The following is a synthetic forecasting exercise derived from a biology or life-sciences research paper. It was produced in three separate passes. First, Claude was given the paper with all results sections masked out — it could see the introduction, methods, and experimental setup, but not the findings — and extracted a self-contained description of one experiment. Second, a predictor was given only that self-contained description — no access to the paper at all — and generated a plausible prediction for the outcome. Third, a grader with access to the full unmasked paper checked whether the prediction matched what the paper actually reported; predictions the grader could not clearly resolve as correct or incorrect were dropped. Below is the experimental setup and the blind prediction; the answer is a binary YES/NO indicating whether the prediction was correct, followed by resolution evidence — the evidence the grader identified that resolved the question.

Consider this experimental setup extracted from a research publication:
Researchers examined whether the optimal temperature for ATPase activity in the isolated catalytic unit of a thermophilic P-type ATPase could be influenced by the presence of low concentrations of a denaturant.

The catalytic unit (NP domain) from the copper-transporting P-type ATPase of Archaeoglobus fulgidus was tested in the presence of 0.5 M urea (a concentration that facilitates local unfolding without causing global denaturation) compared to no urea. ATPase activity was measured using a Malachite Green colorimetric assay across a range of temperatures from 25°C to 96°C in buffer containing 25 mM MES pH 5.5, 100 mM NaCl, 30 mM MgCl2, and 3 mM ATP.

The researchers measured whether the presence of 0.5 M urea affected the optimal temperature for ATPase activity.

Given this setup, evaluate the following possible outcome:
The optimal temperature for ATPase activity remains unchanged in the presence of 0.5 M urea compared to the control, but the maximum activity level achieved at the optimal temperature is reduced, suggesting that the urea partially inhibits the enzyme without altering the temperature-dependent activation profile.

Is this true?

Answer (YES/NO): NO